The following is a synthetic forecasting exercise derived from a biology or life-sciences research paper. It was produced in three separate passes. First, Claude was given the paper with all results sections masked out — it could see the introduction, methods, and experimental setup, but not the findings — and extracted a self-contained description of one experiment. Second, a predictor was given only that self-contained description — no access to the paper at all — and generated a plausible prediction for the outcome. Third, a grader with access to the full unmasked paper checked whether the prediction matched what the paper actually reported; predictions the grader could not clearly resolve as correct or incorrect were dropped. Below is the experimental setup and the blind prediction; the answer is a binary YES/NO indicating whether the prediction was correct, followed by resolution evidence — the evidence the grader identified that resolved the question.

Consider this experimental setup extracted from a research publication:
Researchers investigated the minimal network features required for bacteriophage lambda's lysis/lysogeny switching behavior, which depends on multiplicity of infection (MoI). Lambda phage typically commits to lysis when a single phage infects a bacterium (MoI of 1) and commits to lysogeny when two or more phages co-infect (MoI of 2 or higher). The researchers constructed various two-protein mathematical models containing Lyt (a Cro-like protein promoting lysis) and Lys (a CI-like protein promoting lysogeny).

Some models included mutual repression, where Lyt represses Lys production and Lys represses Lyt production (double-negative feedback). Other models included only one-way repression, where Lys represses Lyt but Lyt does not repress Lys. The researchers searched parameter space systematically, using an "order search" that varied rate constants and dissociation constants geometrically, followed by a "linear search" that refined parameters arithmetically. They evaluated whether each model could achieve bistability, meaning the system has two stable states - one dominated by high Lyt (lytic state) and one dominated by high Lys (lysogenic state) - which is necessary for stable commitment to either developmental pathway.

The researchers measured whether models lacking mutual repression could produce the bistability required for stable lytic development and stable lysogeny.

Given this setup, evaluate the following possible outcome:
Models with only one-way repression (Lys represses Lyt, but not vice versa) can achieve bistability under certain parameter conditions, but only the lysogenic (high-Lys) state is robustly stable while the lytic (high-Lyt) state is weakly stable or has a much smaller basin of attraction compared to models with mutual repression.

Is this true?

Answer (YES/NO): NO